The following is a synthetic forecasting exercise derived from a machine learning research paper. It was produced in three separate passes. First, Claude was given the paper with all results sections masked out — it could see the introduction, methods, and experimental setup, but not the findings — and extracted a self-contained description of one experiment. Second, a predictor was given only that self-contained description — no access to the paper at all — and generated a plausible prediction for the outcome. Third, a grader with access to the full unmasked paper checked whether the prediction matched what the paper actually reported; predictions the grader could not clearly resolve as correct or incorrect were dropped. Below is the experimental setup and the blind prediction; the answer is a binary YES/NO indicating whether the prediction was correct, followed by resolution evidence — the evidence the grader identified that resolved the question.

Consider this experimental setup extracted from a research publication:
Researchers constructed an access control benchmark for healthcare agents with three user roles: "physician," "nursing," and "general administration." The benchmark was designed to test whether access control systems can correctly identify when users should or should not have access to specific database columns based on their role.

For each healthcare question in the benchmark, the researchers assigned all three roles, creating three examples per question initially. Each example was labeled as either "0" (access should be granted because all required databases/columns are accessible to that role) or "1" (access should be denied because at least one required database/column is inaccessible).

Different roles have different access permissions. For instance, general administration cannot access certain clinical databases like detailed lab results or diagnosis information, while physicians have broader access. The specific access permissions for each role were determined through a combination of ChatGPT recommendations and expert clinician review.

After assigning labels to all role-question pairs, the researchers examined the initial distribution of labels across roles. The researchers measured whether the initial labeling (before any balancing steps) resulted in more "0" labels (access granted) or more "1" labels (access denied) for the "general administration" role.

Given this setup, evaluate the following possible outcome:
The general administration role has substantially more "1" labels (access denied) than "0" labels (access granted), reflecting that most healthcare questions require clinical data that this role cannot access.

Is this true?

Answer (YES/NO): YES